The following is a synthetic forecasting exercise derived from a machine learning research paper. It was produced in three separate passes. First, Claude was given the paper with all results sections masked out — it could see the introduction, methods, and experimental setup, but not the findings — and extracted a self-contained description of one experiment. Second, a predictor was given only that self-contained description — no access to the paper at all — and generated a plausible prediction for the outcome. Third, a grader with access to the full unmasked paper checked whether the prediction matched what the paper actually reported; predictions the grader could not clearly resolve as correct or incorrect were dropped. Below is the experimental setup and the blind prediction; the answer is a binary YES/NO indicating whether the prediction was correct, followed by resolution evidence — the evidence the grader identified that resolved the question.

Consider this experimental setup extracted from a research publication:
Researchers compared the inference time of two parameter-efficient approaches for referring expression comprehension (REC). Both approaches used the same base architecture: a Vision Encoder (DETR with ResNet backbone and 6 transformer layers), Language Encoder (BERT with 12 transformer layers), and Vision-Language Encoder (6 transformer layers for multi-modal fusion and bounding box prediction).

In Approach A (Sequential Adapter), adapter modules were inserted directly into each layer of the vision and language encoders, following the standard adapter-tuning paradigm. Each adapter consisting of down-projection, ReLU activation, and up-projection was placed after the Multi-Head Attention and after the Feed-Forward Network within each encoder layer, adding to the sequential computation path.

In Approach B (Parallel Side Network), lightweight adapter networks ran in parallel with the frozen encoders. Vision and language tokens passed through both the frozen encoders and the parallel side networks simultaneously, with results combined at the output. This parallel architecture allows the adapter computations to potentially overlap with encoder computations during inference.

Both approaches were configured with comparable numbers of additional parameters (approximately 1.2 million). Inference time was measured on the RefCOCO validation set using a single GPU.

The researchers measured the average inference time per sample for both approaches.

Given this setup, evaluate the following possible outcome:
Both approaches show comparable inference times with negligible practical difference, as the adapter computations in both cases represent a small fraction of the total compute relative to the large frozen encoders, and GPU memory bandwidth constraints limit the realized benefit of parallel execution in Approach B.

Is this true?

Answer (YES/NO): NO